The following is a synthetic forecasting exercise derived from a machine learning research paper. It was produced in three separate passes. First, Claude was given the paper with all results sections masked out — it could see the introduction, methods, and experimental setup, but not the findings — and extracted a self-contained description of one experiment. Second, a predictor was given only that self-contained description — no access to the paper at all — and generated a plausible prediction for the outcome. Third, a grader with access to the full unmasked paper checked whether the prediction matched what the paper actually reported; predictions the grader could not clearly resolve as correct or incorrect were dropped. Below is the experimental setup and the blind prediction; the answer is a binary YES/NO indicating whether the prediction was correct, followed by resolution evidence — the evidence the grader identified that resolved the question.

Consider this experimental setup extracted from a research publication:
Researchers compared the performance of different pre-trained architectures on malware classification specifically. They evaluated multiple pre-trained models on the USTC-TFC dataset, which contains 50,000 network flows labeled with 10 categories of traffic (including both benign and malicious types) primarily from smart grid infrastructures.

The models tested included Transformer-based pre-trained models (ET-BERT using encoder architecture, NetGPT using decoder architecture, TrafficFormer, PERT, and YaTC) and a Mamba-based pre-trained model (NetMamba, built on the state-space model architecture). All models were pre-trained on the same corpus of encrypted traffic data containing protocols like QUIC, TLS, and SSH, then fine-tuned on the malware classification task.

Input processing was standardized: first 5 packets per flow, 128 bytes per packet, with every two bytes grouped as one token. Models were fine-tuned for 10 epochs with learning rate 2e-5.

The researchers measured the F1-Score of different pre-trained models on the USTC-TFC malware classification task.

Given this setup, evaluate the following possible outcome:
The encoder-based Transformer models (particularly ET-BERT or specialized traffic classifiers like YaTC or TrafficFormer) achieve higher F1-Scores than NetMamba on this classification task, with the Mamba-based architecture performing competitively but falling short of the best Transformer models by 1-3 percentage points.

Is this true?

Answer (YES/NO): NO